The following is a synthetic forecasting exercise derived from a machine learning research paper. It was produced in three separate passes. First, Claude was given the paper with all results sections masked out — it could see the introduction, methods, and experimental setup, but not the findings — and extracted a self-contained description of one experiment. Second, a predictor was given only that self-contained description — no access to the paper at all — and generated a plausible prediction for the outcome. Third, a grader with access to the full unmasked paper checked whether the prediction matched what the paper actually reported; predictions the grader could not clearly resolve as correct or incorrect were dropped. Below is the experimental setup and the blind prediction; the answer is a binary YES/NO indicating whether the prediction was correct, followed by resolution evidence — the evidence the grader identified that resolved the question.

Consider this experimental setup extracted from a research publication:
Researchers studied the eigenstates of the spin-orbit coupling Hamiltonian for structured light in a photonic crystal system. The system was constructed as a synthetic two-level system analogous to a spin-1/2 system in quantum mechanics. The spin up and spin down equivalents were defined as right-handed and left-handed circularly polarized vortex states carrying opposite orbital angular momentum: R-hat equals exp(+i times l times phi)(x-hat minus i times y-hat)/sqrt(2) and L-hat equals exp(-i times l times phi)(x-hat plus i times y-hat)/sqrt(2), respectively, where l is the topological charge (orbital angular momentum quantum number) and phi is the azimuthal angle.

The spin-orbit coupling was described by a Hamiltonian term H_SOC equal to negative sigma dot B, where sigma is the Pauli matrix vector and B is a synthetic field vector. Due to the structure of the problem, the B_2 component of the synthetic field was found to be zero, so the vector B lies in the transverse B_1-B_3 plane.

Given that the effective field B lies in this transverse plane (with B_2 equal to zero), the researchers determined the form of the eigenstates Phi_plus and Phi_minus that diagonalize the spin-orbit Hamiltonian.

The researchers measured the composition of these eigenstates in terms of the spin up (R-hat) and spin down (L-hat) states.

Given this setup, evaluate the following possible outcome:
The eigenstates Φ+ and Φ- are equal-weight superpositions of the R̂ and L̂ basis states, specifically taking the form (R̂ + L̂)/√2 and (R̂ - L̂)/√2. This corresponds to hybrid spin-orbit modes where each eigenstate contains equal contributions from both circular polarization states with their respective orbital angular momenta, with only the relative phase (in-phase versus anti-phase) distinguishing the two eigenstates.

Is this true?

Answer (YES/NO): YES